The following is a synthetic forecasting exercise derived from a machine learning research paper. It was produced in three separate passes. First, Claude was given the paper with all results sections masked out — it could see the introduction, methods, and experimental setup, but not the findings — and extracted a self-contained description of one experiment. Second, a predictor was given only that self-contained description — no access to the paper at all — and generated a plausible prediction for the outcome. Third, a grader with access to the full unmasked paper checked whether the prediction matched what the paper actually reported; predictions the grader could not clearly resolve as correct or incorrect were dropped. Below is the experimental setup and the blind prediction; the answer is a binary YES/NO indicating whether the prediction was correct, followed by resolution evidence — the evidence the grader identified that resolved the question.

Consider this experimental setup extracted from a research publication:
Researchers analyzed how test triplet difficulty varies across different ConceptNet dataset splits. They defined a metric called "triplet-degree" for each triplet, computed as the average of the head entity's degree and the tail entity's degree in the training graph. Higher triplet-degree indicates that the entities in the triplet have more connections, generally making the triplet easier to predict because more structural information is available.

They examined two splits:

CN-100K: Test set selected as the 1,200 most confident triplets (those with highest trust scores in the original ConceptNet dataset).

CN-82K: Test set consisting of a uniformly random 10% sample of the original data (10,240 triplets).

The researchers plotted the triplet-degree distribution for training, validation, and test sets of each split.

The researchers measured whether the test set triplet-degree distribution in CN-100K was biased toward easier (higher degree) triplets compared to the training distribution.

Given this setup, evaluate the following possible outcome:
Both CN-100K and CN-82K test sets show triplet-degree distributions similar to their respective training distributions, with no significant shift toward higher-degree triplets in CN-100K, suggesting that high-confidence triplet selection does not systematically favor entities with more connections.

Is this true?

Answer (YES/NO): NO